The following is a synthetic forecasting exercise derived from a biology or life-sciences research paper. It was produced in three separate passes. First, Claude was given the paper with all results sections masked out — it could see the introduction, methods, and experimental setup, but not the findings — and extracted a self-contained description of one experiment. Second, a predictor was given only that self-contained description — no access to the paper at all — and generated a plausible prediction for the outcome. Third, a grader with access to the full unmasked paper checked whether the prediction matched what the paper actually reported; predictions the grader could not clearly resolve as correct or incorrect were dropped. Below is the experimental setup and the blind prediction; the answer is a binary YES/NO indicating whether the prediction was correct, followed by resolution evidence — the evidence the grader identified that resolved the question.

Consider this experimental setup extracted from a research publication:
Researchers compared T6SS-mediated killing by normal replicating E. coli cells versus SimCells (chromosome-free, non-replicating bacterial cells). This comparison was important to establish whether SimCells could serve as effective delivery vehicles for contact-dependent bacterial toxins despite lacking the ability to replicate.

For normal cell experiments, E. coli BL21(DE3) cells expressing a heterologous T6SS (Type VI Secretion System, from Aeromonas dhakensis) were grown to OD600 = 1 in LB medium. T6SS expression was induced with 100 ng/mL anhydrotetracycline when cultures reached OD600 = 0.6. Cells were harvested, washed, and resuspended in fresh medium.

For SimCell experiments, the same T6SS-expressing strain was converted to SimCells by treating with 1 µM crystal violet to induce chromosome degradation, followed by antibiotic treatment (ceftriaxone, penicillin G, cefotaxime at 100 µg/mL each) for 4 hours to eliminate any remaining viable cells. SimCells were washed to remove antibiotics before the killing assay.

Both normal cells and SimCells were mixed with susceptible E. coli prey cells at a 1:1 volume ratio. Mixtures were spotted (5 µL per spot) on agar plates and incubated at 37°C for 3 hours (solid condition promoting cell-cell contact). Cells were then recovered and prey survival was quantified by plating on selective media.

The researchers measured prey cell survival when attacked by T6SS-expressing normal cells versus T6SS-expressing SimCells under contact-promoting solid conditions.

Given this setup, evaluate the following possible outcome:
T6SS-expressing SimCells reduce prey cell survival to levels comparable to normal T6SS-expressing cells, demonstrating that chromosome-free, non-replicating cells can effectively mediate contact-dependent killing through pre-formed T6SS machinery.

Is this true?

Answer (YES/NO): NO